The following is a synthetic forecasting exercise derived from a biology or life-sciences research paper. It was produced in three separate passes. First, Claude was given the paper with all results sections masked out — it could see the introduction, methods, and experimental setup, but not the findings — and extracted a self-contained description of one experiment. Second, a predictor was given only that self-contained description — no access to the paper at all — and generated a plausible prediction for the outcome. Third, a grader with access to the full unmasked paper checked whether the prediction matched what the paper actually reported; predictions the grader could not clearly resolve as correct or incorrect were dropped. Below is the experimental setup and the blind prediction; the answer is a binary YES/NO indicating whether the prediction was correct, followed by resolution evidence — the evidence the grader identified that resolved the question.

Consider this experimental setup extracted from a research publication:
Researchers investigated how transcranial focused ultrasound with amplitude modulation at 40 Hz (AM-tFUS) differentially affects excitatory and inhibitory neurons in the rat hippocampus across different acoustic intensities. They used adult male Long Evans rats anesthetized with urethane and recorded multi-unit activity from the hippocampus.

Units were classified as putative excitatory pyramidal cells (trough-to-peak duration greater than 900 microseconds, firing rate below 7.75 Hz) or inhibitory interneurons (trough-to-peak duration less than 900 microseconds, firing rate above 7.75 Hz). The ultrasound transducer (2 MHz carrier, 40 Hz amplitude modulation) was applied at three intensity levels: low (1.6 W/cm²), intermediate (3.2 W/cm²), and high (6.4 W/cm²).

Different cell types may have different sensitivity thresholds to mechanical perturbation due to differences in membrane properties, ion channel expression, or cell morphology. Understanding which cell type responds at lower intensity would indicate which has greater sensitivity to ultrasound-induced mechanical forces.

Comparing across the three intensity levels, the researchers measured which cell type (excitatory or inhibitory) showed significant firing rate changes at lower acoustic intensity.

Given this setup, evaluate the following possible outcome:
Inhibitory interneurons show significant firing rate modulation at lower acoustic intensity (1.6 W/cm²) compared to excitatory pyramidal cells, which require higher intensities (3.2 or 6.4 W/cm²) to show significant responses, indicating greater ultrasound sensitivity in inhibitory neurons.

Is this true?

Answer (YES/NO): YES